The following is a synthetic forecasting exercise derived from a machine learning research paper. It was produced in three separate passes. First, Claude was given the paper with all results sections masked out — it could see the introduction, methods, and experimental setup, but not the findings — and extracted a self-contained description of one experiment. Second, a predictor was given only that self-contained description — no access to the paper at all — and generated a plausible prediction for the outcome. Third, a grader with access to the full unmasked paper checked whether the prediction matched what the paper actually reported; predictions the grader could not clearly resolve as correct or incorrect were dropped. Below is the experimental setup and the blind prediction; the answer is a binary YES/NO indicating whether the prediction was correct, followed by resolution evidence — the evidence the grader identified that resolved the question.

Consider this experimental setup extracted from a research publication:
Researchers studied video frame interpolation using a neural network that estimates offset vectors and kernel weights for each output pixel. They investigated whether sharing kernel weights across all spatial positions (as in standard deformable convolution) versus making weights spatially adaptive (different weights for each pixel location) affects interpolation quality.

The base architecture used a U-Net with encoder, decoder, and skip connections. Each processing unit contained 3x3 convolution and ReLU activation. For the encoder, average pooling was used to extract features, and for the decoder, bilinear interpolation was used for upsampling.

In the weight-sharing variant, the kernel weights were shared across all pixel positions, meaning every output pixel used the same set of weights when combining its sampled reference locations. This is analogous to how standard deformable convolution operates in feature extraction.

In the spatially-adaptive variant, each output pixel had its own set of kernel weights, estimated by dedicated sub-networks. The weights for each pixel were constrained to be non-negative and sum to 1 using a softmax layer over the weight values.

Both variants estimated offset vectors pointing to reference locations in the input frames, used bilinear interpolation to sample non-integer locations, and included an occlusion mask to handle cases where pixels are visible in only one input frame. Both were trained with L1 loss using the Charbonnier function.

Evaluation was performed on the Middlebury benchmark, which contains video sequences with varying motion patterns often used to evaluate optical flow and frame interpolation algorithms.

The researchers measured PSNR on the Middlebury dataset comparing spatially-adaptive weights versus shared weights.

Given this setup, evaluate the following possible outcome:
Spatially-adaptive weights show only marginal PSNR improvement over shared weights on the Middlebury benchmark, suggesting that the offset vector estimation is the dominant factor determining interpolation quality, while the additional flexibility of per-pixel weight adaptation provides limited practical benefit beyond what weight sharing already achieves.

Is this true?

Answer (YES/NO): NO